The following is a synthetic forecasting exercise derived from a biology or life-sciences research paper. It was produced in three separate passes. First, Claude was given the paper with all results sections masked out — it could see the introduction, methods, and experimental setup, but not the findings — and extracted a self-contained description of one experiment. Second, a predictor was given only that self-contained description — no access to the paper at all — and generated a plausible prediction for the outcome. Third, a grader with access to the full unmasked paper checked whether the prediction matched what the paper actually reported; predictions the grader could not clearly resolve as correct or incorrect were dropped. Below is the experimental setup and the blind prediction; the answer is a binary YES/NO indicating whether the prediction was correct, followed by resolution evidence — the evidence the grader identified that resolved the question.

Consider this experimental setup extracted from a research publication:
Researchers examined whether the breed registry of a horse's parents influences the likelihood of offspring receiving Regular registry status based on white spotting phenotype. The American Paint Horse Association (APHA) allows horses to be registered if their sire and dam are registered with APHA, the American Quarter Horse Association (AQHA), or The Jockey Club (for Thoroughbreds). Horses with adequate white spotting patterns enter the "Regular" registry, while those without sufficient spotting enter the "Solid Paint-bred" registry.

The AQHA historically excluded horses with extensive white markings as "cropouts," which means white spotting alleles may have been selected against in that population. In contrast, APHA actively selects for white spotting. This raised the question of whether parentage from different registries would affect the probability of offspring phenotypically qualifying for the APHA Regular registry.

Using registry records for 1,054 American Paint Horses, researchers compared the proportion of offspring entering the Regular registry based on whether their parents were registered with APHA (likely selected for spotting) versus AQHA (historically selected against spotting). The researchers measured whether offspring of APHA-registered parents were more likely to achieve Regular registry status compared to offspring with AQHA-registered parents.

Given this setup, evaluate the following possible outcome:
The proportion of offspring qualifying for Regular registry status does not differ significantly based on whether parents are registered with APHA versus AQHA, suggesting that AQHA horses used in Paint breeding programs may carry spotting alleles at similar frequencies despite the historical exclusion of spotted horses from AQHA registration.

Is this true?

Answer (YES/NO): YES